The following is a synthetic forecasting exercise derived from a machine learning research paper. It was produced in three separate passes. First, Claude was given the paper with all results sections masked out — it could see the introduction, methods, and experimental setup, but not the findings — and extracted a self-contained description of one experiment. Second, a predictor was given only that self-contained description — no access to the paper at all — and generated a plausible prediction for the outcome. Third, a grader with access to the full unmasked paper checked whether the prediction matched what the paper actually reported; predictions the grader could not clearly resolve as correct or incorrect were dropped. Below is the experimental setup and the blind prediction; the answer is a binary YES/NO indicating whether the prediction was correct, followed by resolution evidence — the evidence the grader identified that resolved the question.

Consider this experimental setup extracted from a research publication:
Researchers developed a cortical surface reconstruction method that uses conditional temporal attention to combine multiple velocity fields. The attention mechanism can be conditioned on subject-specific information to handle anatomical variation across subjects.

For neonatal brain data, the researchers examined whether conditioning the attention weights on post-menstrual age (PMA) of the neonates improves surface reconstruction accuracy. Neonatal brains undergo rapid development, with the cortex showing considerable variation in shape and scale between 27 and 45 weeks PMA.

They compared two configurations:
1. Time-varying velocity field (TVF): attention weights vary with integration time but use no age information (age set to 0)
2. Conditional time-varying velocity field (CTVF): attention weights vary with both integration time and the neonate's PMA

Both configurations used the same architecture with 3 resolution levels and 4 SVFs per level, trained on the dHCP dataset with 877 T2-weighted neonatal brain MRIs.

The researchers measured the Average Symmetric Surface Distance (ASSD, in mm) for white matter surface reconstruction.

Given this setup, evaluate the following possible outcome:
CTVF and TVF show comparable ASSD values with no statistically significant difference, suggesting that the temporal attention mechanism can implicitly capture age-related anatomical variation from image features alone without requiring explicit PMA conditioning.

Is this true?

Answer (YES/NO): YES